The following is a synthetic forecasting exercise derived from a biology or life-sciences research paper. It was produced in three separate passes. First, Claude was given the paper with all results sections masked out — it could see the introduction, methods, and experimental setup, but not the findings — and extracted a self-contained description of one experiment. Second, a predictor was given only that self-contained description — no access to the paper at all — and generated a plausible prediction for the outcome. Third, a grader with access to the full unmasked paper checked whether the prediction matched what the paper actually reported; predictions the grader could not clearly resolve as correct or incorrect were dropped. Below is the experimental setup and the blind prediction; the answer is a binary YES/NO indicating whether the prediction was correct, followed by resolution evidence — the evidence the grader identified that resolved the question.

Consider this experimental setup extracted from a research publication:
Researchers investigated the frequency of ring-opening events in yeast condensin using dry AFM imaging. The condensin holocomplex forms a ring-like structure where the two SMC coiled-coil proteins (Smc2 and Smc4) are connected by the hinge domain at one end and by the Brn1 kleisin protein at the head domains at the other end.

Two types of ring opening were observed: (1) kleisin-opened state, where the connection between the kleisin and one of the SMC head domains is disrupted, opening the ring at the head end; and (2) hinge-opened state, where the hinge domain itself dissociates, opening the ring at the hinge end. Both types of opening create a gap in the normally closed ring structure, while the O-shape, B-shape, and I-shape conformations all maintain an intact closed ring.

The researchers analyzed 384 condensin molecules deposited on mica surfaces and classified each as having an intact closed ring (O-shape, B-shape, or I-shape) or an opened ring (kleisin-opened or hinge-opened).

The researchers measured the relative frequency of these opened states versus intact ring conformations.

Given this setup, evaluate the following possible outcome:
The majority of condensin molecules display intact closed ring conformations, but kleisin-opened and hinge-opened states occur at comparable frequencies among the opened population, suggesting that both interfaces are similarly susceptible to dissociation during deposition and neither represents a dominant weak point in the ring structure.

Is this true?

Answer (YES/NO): NO